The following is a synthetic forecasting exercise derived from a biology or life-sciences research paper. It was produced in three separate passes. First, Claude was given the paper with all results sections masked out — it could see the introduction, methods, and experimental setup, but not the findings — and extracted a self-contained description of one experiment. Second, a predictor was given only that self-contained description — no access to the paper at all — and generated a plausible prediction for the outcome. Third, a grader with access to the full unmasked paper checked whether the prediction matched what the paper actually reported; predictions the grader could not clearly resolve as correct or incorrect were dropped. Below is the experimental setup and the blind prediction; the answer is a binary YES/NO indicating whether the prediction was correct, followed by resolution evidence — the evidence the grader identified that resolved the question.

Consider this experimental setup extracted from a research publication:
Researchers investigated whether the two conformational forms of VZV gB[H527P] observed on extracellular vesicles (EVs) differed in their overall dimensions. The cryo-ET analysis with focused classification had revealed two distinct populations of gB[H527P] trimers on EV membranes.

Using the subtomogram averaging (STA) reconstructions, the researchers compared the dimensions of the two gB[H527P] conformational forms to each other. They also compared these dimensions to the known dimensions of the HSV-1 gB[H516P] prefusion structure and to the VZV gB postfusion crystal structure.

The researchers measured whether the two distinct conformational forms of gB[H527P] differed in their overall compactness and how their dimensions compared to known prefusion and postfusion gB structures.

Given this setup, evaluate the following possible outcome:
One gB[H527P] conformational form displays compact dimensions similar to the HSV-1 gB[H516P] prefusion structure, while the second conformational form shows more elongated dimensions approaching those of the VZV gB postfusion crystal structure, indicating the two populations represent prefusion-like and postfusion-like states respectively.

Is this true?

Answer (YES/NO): NO